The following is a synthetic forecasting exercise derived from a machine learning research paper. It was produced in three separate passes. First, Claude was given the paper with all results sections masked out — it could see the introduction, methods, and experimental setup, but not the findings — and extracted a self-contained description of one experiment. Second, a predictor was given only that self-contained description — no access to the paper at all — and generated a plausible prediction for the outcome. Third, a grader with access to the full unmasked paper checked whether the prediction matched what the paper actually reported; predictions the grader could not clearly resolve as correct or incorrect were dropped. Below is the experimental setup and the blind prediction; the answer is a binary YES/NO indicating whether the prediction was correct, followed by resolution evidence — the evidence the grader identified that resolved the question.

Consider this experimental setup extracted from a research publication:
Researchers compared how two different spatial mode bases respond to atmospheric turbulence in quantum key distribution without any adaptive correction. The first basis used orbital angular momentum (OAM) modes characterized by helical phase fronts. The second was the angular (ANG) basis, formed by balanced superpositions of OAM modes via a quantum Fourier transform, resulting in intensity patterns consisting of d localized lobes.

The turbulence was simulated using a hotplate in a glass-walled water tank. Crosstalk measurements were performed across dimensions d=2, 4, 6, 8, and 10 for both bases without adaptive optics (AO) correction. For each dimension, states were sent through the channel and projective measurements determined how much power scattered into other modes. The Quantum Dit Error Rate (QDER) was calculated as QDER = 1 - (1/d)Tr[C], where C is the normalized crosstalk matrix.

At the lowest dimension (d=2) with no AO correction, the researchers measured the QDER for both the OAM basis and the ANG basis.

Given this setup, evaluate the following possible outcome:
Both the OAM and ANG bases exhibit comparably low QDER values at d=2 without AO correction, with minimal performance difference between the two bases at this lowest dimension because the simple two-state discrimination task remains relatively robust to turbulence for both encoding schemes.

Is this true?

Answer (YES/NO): NO